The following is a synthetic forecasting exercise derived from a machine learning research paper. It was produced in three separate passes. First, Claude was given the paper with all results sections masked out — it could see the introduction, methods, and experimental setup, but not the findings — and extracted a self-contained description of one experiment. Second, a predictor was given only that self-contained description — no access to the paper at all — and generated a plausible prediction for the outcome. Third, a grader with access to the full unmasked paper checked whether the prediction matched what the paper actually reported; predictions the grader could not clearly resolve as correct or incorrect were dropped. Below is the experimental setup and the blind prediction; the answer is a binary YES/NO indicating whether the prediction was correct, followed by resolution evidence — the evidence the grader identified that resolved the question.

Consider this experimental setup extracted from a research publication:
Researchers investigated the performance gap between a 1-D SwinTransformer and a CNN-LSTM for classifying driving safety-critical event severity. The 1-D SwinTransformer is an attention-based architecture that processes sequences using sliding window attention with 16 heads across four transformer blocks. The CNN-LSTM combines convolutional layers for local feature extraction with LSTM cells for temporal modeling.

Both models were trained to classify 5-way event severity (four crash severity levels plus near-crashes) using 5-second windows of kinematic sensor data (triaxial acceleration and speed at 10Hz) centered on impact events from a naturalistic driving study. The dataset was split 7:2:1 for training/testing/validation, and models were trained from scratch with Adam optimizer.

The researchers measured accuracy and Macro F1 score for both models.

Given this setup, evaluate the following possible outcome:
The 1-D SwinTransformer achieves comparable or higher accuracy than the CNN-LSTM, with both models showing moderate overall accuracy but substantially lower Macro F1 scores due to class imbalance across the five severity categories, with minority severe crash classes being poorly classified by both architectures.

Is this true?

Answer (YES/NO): YES